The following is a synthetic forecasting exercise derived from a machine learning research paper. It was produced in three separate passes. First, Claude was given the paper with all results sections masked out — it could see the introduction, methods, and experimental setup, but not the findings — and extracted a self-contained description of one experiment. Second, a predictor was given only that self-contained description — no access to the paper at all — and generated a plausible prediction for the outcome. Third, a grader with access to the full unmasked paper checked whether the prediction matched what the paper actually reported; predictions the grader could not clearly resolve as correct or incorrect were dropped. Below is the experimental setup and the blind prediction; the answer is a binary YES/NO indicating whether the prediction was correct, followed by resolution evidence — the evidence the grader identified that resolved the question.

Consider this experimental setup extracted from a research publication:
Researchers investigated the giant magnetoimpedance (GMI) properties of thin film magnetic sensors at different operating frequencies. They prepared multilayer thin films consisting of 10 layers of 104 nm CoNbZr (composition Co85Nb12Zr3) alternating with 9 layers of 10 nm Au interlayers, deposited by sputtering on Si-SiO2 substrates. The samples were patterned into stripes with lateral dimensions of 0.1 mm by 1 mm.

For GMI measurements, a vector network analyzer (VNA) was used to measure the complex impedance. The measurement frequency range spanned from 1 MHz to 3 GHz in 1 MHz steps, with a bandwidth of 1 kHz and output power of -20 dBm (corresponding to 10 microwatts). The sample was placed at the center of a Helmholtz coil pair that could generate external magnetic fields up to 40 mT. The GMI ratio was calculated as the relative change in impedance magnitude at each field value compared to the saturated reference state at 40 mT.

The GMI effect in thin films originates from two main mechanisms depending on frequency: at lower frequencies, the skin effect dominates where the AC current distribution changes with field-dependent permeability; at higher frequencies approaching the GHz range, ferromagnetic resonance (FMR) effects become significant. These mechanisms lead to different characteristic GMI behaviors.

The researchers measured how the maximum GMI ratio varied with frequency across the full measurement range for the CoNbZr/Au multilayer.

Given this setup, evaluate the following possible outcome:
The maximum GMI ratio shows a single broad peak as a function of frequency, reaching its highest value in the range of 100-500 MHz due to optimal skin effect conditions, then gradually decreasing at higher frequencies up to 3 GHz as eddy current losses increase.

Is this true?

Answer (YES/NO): NO